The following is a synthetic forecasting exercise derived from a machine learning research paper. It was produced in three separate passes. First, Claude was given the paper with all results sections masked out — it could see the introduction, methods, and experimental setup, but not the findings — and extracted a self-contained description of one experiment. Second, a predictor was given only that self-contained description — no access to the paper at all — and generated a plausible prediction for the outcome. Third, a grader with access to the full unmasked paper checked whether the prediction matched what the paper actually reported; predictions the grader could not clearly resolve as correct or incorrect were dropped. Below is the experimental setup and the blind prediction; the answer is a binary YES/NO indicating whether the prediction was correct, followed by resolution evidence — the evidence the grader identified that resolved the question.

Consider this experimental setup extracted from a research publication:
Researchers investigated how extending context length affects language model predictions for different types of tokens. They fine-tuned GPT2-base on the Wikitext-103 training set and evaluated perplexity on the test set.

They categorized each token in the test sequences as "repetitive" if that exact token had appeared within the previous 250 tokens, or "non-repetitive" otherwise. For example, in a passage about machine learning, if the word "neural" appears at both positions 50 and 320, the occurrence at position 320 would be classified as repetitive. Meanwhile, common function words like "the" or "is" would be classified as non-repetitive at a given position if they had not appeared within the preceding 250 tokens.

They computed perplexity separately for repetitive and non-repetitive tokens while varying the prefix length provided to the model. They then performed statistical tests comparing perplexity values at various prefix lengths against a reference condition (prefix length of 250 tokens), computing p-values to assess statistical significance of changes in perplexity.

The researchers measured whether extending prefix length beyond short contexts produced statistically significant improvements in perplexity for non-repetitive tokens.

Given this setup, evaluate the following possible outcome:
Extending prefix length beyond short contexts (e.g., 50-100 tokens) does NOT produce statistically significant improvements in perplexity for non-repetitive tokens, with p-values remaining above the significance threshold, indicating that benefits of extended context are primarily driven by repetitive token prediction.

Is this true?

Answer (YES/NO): YES